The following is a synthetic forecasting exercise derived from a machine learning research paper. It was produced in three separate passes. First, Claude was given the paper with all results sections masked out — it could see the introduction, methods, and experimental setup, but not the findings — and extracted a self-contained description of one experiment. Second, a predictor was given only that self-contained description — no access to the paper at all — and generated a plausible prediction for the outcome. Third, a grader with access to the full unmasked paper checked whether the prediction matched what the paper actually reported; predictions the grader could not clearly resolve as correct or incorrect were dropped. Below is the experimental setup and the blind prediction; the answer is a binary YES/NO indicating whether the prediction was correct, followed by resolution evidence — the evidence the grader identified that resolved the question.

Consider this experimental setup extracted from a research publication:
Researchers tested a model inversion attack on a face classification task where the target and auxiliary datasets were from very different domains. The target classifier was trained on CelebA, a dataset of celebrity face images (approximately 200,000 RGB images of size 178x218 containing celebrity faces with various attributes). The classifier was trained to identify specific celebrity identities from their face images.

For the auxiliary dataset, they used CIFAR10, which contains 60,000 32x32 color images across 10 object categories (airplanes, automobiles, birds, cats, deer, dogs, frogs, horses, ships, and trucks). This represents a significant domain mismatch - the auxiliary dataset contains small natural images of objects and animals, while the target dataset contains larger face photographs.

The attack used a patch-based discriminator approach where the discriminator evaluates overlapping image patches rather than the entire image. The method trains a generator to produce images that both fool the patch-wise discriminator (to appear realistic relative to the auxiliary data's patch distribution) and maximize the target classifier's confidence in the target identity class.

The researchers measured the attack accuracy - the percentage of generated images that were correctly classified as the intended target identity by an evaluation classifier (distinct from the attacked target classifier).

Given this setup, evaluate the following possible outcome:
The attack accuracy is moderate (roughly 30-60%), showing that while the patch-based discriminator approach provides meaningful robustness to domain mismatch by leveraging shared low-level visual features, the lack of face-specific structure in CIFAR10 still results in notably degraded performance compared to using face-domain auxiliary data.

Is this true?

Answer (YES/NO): NO